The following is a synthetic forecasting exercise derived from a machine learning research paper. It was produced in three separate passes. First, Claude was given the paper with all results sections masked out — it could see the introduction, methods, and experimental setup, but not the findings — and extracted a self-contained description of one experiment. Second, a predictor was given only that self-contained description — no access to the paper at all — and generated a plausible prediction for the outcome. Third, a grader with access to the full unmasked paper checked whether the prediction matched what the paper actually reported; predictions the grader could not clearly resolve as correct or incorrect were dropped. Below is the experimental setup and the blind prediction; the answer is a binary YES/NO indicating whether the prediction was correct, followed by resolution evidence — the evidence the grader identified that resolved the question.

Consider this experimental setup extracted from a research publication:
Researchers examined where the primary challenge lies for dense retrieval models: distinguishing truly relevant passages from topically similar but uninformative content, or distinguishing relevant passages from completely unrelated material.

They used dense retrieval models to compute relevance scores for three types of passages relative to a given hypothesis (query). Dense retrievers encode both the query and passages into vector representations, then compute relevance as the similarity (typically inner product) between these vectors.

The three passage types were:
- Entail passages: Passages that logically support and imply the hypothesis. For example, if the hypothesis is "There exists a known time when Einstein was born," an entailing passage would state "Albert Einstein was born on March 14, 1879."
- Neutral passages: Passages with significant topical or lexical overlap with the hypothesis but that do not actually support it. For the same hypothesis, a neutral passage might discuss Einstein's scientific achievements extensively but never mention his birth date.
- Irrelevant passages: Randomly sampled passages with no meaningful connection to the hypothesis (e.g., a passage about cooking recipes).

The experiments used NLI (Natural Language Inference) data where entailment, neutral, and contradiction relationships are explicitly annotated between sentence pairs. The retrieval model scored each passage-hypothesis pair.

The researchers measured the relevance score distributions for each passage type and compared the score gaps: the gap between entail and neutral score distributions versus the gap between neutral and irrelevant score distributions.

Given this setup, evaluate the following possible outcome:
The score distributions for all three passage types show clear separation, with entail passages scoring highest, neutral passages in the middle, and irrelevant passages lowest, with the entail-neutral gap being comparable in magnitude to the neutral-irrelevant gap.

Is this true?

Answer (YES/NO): NO